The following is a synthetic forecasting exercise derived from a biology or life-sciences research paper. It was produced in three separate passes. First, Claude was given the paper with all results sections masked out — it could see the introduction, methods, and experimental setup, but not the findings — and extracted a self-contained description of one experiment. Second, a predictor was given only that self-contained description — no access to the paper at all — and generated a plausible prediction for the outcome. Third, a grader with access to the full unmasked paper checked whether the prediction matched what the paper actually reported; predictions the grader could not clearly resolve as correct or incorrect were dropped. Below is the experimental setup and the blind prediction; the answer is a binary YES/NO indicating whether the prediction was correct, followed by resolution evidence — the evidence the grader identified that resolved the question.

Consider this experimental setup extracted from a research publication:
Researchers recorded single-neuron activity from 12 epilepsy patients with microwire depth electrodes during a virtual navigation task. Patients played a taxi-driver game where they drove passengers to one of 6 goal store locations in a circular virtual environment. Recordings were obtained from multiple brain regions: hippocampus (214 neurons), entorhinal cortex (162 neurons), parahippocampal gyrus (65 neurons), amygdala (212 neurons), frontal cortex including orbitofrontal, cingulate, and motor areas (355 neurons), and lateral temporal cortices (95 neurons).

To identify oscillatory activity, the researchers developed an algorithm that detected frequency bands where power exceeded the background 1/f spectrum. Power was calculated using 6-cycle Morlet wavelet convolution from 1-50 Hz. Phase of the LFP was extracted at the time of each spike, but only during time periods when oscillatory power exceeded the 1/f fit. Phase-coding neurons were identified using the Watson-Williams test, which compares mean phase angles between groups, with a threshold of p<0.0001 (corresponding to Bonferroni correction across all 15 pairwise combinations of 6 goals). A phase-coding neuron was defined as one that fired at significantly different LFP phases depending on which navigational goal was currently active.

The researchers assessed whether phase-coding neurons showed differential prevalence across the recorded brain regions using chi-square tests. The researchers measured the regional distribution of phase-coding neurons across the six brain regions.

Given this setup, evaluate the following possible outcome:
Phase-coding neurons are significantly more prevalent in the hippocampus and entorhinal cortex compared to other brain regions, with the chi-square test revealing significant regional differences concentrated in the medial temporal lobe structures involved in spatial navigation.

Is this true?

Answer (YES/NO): NO